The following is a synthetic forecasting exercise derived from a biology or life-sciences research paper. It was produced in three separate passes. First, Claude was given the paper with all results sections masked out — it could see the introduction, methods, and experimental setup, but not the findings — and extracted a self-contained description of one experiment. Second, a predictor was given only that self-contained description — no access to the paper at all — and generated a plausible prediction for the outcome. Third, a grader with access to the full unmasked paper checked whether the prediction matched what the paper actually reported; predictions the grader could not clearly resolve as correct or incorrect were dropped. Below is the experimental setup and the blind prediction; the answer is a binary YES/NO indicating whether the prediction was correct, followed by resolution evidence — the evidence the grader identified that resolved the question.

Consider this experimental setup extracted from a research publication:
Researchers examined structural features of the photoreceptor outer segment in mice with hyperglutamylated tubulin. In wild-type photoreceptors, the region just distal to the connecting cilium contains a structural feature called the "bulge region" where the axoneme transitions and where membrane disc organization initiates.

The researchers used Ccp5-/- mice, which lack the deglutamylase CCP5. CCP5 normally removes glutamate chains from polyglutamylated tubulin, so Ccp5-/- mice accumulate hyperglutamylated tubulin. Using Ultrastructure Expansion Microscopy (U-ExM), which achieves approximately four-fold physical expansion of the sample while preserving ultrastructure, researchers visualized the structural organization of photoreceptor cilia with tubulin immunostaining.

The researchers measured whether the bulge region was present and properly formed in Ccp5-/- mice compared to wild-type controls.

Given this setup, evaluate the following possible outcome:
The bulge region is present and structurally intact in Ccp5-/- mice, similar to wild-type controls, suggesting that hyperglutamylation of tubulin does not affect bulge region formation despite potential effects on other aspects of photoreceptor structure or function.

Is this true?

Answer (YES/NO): NO